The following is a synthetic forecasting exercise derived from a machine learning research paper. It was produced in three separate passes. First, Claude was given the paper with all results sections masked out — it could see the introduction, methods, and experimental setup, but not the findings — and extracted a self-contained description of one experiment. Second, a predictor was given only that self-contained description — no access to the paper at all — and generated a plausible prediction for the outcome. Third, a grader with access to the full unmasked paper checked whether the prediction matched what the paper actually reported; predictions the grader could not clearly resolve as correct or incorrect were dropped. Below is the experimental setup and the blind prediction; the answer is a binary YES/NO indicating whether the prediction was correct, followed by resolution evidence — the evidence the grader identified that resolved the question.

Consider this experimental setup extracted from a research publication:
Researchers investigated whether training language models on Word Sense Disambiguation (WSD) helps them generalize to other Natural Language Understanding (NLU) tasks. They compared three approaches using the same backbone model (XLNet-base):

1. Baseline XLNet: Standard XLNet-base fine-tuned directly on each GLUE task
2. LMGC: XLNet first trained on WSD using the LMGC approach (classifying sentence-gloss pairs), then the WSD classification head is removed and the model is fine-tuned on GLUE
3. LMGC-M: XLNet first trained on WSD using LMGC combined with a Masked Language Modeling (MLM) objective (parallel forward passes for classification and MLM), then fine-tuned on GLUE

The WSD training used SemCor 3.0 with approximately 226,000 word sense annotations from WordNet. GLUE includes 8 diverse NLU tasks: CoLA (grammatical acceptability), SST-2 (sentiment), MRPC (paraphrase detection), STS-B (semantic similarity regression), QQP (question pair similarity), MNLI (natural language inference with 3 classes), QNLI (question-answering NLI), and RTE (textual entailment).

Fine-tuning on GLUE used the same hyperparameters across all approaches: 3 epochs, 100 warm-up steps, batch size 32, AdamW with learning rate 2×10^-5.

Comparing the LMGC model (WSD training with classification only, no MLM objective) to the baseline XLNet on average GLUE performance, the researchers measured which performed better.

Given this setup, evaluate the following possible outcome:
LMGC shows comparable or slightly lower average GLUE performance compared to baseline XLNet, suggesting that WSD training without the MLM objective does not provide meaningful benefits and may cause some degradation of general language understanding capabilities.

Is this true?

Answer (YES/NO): YES